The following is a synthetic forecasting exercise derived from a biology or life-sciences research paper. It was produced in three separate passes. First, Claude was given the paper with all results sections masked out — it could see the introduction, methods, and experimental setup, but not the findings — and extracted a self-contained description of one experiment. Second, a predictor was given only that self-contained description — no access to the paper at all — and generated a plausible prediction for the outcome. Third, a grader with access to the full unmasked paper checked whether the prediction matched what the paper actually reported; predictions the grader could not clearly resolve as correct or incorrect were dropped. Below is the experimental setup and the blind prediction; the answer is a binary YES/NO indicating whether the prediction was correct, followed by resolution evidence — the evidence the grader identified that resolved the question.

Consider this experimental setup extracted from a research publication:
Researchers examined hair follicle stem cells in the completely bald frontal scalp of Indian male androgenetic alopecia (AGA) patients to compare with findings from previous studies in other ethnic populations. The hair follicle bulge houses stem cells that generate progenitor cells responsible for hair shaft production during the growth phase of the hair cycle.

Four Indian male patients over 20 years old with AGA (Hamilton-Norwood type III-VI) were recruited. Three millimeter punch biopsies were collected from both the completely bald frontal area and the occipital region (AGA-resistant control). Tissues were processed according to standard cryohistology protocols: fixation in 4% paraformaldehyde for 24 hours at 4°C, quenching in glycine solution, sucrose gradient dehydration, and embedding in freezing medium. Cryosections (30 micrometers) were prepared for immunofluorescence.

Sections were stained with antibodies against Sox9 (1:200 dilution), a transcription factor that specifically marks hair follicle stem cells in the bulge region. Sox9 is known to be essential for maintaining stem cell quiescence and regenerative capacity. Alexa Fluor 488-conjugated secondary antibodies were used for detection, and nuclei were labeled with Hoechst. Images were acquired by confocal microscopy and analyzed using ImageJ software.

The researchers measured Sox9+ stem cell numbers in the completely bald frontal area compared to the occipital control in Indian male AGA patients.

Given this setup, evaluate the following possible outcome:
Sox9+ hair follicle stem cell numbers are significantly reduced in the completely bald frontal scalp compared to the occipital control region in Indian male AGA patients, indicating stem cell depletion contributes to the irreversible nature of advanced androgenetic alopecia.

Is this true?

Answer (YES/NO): NO